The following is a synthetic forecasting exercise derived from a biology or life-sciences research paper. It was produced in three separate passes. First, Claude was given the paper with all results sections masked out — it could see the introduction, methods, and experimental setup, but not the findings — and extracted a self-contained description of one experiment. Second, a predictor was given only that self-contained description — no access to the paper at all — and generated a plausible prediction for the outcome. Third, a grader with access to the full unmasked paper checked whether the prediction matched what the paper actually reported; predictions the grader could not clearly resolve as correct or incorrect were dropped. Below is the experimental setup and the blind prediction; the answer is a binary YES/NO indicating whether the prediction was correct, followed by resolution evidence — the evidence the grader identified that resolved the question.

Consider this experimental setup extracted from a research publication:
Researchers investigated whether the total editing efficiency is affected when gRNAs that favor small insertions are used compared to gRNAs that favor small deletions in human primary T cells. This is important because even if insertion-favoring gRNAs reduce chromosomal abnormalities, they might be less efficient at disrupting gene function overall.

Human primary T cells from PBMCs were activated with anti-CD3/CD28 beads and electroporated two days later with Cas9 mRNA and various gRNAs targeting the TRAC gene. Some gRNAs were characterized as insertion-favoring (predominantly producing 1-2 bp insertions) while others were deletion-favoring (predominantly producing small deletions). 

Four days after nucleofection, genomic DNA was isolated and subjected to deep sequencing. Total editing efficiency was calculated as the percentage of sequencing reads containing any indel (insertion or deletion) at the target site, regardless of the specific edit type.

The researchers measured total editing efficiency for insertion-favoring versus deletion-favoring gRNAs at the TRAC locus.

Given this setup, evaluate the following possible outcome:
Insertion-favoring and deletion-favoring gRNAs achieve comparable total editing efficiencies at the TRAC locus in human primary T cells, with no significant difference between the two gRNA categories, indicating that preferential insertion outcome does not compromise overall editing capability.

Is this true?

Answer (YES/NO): YES